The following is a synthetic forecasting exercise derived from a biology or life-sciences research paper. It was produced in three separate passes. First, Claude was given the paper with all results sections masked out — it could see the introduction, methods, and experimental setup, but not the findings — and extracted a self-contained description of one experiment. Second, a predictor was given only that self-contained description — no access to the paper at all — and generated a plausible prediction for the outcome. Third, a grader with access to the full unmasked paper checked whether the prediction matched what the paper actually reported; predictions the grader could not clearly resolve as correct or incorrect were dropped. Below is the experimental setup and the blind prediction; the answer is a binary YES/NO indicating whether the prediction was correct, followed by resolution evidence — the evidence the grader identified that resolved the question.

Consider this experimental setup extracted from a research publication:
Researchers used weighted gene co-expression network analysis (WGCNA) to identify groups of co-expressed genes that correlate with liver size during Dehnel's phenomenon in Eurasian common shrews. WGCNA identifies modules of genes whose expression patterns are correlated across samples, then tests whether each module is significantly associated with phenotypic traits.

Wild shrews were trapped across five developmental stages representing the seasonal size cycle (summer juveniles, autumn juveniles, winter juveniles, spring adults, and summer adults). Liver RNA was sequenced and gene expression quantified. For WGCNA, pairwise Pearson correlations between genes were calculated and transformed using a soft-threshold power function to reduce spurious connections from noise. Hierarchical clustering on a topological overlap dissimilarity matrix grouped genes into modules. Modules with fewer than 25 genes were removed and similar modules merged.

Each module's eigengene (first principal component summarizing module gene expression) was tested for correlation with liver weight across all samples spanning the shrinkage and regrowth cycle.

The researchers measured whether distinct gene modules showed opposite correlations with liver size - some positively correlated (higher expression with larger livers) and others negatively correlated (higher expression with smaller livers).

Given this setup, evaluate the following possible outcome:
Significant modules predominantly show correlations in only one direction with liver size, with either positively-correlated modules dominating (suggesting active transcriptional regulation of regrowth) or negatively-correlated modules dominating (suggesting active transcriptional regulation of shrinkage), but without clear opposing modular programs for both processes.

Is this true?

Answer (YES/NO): NO